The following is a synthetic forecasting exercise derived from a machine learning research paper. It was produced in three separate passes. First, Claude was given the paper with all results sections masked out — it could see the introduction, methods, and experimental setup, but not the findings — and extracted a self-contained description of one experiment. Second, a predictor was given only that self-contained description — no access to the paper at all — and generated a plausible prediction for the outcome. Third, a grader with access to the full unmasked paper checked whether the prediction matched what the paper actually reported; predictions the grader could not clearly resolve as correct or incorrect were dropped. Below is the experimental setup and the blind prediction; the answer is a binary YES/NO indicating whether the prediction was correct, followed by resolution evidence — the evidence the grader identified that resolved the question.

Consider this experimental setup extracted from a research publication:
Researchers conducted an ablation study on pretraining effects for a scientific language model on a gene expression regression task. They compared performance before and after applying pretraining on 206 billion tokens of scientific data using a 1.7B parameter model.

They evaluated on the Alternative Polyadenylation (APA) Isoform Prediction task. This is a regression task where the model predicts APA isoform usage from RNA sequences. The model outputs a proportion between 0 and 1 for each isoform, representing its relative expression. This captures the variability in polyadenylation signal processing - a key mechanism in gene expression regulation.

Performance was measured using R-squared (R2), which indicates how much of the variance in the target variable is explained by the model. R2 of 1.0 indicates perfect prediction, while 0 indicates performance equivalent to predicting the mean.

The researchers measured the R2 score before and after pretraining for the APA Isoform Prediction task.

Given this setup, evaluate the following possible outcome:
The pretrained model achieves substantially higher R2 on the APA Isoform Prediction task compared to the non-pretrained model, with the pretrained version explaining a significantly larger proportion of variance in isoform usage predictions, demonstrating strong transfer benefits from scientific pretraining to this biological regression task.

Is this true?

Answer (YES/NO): YES